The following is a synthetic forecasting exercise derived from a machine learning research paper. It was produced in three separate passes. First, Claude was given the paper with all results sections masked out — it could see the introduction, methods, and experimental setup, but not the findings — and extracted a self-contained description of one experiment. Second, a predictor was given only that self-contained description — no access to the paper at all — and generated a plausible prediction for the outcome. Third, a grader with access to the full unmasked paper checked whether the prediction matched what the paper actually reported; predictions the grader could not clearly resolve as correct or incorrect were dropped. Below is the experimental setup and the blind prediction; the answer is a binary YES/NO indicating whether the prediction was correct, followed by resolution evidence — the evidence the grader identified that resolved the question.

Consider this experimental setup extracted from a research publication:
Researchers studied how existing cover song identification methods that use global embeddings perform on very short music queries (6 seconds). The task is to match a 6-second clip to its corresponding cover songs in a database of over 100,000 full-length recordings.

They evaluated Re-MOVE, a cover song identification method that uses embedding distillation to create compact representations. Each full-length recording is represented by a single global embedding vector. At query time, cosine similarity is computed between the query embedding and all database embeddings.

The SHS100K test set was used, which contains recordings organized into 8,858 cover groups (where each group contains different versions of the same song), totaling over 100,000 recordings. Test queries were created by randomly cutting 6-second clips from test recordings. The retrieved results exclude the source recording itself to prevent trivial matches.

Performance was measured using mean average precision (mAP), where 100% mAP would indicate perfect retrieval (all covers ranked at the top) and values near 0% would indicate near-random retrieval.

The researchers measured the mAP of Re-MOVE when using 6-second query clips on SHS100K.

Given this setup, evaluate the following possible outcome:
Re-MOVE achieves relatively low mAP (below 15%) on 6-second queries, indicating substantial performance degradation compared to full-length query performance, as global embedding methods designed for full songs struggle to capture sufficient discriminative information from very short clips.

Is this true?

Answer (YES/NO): YES